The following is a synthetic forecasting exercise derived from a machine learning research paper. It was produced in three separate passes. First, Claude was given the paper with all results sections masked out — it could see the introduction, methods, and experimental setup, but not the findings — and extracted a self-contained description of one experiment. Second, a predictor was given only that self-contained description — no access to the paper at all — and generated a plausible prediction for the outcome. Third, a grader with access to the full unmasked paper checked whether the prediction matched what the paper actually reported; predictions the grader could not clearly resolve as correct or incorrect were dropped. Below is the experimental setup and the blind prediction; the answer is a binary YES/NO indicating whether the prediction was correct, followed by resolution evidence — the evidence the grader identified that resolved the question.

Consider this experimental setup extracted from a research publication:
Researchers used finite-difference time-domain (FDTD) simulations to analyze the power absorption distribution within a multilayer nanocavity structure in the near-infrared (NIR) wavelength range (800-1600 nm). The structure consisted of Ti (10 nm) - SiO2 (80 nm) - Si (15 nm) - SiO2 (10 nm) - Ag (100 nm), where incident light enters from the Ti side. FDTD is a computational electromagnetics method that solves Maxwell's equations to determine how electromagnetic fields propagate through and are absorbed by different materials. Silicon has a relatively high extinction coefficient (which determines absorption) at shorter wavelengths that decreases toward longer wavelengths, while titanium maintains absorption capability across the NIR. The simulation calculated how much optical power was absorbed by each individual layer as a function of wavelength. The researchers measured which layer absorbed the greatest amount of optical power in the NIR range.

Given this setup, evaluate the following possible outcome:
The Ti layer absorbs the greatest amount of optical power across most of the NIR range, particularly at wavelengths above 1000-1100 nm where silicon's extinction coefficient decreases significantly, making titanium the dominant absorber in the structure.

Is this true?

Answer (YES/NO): YES